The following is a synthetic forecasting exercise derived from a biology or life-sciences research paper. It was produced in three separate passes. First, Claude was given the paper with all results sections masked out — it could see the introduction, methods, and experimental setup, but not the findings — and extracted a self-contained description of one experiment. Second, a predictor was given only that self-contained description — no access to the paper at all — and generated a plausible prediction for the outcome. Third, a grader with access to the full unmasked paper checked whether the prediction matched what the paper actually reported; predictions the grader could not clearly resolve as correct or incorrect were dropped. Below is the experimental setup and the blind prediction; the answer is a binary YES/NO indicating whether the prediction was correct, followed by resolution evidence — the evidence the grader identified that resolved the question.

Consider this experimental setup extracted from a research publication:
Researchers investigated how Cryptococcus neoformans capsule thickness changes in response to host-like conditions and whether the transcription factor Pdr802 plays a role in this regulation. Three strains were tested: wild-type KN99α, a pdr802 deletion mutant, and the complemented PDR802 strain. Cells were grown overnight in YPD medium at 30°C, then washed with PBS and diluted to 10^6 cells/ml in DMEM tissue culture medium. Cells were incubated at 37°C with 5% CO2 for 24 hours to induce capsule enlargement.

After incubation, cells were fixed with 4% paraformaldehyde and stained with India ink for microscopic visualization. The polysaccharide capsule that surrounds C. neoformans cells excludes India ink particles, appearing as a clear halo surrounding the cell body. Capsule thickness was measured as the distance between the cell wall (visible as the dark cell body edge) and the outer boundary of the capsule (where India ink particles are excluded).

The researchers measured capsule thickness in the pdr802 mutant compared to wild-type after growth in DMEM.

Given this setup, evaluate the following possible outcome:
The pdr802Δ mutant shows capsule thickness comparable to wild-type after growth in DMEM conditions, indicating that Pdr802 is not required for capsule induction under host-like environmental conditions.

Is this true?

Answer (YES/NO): NO